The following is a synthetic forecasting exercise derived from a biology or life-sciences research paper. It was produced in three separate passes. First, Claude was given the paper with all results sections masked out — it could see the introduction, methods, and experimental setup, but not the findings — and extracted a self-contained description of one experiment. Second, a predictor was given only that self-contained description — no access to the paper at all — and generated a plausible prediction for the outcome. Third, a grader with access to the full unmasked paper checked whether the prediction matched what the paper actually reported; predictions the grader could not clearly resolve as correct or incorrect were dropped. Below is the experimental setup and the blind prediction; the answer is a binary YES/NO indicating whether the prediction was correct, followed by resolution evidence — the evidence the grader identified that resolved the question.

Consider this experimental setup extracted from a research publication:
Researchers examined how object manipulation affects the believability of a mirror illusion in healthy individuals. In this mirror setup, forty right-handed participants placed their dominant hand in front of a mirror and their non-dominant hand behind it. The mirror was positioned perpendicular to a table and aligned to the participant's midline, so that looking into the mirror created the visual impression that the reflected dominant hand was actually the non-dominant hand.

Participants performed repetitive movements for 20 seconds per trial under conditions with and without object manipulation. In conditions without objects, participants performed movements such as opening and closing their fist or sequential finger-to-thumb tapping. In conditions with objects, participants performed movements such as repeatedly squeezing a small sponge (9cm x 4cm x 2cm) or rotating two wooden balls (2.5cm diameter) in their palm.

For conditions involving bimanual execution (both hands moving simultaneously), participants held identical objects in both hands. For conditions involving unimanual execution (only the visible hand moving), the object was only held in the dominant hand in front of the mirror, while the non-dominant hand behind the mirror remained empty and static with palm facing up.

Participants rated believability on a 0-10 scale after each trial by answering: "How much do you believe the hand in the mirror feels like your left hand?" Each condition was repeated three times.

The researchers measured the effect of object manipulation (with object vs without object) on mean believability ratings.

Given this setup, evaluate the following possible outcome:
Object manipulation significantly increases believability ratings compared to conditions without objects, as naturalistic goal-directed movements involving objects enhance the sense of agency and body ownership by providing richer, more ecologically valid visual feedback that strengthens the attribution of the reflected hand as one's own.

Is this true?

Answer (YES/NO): NO